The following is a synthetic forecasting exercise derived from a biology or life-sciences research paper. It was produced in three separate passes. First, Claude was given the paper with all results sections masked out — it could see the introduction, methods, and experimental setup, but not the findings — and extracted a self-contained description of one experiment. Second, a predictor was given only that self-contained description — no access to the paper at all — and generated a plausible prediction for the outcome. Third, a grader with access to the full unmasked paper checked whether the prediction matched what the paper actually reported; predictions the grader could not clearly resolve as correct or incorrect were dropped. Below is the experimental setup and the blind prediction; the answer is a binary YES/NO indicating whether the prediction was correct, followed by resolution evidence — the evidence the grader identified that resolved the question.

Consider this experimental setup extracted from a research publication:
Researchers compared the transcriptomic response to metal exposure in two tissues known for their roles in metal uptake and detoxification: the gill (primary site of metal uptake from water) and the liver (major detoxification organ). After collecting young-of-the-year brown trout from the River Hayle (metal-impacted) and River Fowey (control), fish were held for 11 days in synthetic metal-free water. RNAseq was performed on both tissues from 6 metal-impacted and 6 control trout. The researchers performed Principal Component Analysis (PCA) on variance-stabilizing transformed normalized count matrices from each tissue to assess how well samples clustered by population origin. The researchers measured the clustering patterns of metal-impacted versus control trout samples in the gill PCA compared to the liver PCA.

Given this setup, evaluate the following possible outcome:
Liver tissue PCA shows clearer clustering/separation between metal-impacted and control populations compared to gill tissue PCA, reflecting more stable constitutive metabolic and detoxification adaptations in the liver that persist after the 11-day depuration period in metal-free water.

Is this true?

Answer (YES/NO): NO